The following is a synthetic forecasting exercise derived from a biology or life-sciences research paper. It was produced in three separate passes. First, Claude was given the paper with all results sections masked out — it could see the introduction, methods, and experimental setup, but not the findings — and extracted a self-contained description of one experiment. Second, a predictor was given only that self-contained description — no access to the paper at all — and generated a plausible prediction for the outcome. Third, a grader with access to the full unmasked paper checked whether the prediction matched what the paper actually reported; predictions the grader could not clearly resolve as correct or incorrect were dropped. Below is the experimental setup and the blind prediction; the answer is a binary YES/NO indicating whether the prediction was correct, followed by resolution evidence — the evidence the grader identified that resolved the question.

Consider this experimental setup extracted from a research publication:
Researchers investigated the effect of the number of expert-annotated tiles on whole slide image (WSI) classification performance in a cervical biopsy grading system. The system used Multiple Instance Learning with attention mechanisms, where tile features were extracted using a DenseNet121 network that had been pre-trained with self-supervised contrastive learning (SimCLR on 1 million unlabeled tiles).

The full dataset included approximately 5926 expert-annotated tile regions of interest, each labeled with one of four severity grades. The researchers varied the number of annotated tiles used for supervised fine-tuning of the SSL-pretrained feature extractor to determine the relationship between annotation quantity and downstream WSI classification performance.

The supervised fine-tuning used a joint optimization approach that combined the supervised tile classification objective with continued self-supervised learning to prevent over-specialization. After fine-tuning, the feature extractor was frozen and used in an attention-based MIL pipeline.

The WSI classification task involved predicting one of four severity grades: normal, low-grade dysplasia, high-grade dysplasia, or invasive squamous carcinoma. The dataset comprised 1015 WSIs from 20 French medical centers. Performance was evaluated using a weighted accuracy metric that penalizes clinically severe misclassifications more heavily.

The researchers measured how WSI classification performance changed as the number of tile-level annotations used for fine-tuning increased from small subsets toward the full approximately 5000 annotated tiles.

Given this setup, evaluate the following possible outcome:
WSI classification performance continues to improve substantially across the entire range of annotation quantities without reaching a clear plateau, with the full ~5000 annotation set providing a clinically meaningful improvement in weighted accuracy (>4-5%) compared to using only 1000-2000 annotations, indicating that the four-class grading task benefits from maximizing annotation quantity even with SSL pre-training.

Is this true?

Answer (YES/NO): NO